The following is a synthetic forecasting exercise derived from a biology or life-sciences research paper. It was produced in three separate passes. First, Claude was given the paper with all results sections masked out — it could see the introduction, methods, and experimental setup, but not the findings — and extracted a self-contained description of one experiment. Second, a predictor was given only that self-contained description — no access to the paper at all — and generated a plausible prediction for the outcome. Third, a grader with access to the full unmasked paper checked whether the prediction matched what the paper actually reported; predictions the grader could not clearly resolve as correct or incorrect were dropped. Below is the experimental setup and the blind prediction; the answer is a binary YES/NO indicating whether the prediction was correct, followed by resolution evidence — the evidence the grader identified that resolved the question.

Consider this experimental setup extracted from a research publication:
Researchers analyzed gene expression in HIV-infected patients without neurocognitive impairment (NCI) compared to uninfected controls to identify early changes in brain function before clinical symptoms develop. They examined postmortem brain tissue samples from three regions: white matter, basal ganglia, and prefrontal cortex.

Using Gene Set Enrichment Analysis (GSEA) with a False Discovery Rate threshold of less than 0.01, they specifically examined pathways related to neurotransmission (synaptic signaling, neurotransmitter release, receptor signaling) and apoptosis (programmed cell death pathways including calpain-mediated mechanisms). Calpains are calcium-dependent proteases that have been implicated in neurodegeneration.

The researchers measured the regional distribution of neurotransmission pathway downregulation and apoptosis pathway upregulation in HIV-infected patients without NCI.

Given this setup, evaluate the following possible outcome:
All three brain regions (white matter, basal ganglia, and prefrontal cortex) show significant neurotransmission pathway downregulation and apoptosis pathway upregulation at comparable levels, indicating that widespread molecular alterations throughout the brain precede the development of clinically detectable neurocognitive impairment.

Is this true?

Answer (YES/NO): NO